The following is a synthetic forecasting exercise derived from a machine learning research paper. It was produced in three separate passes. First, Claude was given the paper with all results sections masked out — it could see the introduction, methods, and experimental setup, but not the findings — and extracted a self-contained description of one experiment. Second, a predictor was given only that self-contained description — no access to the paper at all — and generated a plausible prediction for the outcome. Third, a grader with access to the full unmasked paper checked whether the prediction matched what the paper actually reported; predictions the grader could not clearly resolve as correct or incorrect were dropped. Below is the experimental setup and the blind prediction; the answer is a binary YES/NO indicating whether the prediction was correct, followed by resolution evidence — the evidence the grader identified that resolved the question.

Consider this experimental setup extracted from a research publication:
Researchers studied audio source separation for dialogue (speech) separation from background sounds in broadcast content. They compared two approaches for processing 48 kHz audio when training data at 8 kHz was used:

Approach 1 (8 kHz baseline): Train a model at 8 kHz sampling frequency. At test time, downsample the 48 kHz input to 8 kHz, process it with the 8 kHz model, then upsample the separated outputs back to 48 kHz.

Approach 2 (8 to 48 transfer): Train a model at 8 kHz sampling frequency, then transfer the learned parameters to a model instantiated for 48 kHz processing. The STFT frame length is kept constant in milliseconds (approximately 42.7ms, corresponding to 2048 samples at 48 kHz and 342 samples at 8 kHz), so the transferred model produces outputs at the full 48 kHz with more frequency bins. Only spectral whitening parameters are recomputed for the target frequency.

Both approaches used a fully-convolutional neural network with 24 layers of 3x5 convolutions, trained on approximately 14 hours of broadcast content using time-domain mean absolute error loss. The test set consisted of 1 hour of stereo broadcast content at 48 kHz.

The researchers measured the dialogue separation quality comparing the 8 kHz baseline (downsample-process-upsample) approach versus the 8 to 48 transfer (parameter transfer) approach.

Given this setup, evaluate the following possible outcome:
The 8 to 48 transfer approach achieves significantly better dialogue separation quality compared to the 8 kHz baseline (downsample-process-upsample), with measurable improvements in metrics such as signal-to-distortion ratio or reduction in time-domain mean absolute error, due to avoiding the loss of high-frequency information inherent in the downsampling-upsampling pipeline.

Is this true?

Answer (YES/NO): YES